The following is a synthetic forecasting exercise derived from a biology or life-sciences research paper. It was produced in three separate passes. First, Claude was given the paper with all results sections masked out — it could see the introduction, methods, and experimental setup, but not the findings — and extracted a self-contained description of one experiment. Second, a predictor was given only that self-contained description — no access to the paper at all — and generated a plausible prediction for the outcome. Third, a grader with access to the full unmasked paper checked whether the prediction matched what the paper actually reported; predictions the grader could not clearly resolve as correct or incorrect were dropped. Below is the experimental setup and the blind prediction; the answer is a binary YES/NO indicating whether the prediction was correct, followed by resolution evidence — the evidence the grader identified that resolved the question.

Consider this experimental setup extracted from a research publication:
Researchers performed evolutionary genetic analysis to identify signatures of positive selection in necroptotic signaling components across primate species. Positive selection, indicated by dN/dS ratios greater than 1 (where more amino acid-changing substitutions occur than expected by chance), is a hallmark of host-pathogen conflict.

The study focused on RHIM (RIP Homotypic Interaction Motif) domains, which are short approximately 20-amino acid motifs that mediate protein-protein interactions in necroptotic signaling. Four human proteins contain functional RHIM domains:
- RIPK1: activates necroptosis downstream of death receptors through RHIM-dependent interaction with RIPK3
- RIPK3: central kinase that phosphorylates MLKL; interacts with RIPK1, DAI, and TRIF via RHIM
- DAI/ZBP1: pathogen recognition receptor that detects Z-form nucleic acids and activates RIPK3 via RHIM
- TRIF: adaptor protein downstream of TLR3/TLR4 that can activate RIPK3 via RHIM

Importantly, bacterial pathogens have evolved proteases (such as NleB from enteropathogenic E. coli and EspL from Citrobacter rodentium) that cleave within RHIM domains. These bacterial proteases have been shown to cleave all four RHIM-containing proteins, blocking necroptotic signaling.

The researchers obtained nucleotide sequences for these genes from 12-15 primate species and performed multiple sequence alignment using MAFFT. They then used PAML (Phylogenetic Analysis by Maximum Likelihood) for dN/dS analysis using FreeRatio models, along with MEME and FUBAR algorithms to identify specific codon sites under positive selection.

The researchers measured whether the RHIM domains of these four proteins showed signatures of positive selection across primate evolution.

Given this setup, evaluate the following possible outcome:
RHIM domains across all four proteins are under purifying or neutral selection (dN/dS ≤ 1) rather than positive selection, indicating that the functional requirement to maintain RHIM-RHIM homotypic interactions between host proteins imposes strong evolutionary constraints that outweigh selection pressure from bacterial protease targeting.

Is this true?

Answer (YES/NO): NO